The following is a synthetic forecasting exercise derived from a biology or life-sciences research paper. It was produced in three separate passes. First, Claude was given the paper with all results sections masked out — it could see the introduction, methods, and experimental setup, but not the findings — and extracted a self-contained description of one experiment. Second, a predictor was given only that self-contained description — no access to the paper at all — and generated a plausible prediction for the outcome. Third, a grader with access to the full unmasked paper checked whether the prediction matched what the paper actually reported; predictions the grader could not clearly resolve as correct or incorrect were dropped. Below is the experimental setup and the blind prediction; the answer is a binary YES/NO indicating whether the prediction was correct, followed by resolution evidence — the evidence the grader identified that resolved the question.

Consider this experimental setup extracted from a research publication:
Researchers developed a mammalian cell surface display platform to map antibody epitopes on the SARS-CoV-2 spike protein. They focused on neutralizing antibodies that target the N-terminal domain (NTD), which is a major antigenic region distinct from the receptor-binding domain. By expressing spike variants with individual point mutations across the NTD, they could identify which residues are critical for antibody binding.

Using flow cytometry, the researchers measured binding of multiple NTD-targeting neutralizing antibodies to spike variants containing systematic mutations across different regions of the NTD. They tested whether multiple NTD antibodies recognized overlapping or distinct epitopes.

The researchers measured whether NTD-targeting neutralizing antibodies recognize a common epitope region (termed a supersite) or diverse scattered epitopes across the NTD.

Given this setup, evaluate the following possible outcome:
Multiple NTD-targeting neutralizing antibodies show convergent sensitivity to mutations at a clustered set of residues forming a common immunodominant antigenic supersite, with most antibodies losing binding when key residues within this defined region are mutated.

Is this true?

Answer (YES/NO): YES